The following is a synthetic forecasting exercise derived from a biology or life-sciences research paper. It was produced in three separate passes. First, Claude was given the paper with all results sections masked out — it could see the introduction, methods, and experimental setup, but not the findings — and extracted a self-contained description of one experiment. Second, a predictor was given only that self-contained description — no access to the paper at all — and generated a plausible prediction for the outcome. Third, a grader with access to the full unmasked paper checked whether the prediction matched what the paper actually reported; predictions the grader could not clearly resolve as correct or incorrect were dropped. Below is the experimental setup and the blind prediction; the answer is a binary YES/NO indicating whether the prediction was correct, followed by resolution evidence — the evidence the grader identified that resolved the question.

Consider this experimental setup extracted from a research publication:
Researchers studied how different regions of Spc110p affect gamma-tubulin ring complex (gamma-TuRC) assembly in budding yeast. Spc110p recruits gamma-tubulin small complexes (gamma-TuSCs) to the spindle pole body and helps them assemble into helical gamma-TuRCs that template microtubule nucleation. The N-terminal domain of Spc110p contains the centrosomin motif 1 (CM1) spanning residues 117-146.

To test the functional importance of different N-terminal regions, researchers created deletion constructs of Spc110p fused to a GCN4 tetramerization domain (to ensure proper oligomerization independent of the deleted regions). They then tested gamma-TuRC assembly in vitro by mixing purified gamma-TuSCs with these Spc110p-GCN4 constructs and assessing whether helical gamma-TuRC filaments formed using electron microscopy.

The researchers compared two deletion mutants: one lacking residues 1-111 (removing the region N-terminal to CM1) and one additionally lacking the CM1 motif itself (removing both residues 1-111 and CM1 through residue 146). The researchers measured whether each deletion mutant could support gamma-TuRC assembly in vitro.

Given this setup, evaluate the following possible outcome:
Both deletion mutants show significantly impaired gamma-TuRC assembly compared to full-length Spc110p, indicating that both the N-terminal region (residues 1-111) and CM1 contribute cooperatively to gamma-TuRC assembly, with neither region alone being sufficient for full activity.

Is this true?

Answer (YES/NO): NO